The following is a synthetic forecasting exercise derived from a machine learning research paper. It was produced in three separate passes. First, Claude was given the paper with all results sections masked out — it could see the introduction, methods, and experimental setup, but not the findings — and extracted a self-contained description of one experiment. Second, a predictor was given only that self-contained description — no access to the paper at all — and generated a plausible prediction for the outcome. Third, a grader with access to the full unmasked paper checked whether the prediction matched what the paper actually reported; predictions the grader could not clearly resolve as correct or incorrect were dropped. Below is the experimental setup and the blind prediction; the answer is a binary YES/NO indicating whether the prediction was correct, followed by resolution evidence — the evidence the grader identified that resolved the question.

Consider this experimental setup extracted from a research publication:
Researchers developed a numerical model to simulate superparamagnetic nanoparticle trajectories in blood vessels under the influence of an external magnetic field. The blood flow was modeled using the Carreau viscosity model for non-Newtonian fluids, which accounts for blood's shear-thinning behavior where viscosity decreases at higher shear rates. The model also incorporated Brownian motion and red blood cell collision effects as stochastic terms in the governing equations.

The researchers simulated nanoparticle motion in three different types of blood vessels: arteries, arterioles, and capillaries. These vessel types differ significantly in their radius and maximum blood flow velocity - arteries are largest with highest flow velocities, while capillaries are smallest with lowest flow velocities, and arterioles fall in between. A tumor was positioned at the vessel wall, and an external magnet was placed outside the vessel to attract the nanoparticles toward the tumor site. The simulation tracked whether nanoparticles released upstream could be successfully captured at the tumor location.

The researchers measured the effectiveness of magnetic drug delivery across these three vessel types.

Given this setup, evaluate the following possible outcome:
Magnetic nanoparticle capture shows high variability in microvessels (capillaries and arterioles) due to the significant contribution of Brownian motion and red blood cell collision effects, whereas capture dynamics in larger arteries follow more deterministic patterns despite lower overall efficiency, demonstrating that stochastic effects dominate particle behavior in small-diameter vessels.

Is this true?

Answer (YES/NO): NO